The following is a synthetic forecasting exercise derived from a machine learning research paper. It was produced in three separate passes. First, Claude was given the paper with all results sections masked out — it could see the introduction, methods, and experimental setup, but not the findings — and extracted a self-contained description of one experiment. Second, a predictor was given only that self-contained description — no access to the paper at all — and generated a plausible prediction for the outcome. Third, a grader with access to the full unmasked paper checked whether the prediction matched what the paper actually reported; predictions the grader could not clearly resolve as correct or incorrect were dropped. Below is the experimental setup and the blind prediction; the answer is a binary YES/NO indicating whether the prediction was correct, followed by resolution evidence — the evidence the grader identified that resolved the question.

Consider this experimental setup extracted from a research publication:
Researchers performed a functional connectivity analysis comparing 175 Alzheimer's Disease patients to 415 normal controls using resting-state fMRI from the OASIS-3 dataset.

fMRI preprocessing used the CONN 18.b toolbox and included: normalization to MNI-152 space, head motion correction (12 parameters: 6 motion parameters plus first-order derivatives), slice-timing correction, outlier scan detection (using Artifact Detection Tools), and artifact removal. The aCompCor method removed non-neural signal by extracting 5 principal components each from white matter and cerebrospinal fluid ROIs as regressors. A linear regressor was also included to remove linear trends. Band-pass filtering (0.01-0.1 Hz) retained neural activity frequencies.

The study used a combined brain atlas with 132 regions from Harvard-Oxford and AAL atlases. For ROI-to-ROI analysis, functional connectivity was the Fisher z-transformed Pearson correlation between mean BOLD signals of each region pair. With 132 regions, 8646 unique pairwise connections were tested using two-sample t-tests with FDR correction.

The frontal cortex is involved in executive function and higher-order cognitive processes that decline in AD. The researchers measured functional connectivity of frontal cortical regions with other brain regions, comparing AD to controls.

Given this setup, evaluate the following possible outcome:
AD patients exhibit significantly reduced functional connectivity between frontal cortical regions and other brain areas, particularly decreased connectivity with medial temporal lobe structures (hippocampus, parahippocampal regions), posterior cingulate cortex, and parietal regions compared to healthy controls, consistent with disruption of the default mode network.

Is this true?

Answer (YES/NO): NO